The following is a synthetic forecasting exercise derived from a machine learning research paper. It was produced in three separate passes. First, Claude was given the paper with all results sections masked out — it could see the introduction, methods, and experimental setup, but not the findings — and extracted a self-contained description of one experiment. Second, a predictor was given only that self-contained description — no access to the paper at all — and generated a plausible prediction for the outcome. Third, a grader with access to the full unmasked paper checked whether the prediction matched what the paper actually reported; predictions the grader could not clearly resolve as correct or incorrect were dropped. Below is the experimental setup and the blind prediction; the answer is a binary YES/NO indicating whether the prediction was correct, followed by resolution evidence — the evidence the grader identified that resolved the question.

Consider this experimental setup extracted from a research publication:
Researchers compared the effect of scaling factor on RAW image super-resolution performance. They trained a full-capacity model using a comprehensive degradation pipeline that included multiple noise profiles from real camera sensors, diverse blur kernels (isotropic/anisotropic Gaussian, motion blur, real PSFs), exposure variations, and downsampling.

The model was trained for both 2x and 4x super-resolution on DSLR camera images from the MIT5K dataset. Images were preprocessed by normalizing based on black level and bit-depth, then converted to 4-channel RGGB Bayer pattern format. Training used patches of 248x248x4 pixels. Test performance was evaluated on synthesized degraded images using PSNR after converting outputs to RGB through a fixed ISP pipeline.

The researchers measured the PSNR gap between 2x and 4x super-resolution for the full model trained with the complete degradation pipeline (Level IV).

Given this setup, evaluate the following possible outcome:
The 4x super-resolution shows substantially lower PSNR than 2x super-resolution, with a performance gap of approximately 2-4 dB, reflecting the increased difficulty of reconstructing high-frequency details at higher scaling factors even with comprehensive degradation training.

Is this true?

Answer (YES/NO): YES